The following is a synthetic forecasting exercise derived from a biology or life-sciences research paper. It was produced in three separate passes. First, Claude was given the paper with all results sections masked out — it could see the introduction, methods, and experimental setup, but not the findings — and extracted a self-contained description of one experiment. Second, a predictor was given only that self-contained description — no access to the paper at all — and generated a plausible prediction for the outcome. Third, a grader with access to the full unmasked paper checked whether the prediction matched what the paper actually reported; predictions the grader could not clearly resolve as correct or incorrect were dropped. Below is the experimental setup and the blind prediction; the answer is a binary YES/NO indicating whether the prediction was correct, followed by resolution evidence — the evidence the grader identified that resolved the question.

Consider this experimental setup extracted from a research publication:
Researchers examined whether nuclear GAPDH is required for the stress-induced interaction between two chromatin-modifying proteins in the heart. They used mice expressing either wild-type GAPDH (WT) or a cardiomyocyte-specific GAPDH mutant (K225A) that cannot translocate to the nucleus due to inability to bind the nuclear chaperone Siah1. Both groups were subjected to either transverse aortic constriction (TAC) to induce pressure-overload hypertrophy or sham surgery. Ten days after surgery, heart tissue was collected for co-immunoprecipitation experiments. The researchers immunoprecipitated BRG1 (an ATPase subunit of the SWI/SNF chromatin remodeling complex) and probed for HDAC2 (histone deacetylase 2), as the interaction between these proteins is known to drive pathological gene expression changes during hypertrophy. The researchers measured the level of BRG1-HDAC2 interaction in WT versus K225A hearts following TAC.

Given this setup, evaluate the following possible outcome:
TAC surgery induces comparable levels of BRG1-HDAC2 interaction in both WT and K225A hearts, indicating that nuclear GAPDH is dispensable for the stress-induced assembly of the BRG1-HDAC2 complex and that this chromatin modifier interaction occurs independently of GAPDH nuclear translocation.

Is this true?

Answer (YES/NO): NO